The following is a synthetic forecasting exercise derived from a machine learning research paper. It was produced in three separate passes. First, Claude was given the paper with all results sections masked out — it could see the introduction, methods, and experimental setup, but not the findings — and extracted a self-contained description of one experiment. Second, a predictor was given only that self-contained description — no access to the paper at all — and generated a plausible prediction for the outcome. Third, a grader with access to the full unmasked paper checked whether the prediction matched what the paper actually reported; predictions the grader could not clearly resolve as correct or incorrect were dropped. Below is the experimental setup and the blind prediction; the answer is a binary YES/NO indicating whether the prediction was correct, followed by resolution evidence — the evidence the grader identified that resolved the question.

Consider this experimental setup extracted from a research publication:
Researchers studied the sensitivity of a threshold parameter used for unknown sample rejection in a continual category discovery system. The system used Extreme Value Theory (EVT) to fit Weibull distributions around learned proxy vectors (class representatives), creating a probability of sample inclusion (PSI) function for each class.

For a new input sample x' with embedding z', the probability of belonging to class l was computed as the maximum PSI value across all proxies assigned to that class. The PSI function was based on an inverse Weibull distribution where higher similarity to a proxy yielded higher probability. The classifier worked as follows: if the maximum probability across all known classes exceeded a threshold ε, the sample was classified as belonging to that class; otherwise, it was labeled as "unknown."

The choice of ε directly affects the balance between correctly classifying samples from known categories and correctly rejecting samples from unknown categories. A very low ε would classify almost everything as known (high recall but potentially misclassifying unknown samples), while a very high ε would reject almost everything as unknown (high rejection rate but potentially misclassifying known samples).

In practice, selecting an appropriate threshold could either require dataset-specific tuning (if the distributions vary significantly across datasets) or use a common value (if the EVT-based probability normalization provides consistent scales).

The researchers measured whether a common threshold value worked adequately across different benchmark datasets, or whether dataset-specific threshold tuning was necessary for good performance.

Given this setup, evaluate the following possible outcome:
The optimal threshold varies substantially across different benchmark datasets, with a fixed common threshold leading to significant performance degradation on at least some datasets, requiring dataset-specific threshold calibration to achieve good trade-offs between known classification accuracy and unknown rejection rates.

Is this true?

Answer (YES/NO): NO